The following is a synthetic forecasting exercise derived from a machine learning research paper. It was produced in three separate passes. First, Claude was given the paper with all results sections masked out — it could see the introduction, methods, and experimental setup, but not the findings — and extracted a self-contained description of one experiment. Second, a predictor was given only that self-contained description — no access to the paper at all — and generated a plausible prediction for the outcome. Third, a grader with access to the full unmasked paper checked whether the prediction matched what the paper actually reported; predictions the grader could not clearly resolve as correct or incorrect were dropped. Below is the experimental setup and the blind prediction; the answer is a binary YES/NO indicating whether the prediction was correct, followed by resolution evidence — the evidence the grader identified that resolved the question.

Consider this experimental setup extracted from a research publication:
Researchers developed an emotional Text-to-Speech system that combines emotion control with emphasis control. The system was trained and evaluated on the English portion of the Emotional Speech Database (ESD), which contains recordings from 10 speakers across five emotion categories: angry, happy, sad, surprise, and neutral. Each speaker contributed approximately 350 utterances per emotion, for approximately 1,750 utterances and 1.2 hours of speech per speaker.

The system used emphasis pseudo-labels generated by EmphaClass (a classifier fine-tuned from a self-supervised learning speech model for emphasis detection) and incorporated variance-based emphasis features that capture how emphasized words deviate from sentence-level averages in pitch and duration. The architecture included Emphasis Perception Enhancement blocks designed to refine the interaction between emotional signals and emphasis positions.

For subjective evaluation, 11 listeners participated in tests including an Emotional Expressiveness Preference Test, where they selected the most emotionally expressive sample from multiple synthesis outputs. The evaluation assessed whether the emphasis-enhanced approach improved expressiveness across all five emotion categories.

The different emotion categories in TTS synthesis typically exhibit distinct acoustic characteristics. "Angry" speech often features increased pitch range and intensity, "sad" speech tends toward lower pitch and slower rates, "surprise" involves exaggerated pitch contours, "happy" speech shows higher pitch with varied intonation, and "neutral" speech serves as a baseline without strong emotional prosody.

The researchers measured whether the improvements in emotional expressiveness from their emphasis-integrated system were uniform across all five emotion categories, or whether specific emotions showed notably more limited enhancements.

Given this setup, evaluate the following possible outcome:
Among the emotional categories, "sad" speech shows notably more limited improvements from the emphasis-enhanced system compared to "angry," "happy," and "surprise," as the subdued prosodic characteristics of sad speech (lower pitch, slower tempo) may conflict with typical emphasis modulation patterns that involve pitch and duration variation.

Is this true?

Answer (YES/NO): NO